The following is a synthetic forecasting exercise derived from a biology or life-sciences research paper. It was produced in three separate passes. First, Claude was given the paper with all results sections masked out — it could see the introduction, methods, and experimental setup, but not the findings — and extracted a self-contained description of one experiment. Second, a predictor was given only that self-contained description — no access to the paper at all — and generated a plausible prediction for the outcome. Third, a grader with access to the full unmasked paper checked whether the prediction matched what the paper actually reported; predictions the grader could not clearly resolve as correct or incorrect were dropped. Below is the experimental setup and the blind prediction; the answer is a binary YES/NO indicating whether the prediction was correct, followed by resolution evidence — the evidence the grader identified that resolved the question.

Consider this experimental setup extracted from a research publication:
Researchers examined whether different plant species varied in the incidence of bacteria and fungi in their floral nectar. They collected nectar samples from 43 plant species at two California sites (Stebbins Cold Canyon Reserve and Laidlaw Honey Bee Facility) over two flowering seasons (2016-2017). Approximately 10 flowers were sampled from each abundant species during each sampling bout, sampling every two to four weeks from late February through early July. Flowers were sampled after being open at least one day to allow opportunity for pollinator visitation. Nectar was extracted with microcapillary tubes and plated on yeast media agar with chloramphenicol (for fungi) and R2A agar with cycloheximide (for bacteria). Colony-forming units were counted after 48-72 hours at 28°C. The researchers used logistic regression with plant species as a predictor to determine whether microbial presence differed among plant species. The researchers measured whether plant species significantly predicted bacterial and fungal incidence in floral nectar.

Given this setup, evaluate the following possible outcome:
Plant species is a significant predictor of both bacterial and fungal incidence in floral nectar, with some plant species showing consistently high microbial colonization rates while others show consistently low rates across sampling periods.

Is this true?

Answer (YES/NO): NO